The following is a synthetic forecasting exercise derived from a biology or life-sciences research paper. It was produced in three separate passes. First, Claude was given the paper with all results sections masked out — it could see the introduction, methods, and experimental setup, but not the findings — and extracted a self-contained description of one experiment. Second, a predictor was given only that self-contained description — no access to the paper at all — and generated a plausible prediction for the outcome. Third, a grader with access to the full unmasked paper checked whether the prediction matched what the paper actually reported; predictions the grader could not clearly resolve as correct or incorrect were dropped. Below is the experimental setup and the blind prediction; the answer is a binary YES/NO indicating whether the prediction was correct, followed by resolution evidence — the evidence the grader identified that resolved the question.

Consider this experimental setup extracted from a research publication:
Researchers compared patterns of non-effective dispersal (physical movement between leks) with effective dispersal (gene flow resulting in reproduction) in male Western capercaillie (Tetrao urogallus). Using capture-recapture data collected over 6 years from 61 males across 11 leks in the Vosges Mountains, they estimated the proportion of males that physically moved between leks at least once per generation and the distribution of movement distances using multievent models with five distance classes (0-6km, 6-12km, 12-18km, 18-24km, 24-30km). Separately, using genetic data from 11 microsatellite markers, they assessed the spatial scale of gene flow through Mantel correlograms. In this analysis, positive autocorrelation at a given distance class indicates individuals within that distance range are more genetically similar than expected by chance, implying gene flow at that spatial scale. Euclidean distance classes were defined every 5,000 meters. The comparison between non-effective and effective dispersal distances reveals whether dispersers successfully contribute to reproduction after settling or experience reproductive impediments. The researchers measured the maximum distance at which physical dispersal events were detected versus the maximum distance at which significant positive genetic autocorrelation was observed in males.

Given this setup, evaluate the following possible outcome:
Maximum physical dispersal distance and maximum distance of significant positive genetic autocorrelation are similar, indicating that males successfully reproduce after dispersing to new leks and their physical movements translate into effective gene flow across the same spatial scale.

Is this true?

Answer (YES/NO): NO